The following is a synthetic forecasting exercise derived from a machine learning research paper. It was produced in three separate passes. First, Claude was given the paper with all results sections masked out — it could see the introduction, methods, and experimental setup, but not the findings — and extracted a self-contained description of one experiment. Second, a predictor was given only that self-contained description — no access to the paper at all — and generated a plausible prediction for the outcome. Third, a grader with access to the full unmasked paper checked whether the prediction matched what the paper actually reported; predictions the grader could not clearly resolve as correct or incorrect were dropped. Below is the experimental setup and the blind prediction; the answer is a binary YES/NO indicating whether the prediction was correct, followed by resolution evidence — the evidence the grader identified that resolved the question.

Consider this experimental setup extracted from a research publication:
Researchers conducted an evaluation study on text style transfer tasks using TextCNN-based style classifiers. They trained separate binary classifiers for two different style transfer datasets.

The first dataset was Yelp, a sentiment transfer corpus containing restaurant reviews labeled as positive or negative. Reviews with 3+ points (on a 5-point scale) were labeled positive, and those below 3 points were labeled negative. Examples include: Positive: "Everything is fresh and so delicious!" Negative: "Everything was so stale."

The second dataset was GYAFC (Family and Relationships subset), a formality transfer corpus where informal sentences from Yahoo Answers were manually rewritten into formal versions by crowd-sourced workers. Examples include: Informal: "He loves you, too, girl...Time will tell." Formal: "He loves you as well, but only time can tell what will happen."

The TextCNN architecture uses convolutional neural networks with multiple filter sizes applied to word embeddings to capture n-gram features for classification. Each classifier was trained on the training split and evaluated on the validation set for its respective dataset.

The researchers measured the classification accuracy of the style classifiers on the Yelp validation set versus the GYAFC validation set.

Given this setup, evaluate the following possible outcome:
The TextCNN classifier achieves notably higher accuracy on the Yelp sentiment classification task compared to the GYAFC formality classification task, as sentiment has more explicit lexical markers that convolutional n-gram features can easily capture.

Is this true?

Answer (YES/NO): YES